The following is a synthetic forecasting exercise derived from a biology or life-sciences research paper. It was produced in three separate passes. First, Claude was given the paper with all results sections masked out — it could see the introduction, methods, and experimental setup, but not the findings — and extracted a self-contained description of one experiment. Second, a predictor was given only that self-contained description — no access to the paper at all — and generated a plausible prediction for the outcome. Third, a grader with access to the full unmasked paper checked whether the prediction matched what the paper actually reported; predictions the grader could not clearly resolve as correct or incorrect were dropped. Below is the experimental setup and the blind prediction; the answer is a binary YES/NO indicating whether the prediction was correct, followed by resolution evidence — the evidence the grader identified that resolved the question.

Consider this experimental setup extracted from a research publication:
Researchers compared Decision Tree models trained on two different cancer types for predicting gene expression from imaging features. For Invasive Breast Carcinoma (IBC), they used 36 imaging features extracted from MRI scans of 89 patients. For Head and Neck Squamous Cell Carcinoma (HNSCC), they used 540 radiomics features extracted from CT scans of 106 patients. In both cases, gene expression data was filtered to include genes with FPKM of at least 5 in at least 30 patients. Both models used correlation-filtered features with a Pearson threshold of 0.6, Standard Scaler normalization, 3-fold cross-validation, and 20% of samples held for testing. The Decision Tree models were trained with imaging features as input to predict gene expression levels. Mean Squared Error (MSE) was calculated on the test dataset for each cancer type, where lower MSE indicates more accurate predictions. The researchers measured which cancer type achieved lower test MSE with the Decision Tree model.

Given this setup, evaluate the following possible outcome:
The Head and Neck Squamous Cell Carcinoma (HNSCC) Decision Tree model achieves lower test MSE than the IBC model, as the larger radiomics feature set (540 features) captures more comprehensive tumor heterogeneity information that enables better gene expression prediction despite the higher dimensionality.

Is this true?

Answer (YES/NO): YES